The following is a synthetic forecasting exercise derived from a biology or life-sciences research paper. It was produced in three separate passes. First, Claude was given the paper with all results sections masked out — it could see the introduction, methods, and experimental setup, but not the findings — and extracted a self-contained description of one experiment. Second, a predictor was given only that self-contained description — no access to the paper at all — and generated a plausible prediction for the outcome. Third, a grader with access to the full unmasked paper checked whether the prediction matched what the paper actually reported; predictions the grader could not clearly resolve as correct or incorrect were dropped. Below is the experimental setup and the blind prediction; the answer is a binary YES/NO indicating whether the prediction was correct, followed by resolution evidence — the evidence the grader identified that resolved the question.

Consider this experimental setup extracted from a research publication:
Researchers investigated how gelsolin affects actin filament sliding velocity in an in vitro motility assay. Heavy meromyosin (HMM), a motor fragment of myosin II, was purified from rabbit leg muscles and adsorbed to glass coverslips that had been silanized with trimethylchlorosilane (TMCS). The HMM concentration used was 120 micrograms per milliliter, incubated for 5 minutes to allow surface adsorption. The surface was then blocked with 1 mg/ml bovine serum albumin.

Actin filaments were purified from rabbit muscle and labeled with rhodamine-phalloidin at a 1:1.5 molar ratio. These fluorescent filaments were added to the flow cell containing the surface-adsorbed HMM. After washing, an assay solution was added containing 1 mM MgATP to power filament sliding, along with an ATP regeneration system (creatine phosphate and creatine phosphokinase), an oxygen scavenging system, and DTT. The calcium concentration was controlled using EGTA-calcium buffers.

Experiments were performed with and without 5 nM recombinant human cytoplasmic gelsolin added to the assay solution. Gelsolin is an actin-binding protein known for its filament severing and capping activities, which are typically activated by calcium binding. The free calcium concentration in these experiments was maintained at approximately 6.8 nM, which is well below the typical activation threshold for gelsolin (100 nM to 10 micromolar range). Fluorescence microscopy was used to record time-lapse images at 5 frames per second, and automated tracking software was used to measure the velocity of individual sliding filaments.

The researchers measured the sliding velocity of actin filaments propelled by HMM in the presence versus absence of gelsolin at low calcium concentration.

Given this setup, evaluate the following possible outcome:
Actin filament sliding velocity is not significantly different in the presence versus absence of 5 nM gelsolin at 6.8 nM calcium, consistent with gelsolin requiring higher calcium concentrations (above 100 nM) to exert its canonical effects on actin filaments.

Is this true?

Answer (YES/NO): NO